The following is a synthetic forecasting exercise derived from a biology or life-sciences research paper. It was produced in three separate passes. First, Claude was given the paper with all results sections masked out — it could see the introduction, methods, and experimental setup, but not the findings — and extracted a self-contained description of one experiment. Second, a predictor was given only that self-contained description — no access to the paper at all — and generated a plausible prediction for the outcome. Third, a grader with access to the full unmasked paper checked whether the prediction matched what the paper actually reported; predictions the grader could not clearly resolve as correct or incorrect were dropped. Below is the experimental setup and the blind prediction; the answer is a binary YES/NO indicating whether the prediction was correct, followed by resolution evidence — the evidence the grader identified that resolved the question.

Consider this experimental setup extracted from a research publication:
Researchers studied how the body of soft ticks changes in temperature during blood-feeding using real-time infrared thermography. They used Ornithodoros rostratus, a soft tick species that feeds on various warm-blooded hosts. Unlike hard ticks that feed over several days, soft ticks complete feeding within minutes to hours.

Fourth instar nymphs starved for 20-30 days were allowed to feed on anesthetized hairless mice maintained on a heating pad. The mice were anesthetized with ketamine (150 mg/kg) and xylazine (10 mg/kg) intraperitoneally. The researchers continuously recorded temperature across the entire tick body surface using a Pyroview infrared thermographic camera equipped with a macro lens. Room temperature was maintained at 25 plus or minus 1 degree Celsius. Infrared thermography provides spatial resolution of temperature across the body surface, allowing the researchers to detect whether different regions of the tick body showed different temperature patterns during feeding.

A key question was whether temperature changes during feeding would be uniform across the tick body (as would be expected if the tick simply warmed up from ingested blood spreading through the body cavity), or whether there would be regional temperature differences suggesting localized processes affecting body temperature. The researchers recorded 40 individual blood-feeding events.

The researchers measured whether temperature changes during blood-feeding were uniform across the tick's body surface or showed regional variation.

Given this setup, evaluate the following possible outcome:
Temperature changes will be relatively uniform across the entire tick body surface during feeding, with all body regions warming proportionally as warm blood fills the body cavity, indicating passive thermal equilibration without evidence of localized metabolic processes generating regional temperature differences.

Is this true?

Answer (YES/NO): NO